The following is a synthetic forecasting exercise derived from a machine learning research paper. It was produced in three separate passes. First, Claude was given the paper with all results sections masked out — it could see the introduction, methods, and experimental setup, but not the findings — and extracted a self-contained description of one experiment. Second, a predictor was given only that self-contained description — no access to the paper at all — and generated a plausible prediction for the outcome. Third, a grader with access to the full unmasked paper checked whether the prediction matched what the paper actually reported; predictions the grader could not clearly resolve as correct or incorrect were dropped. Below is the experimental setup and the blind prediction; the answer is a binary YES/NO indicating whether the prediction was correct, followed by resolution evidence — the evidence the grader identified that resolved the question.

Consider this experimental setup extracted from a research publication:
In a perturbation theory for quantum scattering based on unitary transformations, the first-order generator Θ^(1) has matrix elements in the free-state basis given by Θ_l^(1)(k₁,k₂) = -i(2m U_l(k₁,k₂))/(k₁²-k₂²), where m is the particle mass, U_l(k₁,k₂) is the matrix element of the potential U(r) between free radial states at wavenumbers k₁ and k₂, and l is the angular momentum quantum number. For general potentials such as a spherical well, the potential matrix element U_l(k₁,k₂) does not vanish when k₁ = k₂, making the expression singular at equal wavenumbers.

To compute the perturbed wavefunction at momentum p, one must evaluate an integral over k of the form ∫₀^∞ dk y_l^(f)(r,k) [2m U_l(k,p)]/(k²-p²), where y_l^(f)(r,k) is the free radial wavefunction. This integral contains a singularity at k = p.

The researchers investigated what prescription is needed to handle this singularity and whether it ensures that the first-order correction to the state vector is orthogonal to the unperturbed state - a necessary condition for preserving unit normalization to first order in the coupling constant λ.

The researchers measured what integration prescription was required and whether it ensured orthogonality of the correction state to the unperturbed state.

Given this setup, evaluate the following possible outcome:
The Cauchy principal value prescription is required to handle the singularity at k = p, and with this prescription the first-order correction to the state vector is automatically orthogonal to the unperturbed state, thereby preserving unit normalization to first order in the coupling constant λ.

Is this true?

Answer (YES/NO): YES